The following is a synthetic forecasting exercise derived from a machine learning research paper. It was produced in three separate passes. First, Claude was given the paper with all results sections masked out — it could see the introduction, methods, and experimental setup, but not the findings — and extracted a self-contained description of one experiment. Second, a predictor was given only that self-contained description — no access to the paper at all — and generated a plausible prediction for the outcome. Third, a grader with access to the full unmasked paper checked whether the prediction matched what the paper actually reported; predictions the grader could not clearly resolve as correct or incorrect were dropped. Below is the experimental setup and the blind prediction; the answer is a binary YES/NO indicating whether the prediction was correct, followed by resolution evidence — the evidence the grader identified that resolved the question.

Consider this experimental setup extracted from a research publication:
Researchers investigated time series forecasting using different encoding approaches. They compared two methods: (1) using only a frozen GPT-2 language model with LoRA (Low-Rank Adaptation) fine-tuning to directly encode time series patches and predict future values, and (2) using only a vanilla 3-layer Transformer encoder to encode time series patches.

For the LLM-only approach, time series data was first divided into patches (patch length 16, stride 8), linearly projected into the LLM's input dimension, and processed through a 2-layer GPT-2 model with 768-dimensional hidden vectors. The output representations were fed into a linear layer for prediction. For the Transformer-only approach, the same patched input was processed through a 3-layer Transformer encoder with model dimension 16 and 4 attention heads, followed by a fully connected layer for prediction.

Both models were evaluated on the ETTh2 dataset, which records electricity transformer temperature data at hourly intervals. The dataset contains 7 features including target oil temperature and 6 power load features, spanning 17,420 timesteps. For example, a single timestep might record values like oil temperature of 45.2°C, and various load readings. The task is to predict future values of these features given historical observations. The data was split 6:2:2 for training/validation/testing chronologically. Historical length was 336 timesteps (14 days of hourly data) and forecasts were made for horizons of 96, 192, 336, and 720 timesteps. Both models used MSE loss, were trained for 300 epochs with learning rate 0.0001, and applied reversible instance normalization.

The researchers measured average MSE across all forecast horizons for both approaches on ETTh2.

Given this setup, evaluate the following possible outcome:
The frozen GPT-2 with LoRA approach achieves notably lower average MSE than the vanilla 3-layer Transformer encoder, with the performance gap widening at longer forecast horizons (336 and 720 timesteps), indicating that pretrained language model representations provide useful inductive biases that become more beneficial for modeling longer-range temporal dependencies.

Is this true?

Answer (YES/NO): NO